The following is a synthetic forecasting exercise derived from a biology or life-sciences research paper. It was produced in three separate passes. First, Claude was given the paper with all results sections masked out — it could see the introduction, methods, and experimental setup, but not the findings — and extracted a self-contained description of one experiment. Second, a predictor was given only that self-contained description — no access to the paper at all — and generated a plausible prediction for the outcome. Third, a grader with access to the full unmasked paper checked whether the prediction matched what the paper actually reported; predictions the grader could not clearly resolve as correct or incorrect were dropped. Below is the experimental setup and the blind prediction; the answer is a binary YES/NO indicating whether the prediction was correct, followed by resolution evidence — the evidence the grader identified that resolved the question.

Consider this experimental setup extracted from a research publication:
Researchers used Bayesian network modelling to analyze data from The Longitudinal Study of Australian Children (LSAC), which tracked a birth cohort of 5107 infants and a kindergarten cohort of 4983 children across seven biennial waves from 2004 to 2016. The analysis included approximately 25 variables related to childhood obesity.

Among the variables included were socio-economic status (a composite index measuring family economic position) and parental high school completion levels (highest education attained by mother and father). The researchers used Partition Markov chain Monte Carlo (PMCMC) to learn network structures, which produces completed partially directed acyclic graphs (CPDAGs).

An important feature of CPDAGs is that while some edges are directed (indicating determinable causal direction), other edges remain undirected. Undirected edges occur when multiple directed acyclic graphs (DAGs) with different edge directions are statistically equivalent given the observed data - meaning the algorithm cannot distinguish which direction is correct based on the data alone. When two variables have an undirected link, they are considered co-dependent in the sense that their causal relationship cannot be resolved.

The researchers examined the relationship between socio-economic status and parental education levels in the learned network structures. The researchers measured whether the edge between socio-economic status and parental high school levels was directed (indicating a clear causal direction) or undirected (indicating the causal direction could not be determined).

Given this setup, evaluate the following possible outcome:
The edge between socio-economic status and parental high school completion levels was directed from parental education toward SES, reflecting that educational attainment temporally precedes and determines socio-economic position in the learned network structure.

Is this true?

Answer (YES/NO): NO